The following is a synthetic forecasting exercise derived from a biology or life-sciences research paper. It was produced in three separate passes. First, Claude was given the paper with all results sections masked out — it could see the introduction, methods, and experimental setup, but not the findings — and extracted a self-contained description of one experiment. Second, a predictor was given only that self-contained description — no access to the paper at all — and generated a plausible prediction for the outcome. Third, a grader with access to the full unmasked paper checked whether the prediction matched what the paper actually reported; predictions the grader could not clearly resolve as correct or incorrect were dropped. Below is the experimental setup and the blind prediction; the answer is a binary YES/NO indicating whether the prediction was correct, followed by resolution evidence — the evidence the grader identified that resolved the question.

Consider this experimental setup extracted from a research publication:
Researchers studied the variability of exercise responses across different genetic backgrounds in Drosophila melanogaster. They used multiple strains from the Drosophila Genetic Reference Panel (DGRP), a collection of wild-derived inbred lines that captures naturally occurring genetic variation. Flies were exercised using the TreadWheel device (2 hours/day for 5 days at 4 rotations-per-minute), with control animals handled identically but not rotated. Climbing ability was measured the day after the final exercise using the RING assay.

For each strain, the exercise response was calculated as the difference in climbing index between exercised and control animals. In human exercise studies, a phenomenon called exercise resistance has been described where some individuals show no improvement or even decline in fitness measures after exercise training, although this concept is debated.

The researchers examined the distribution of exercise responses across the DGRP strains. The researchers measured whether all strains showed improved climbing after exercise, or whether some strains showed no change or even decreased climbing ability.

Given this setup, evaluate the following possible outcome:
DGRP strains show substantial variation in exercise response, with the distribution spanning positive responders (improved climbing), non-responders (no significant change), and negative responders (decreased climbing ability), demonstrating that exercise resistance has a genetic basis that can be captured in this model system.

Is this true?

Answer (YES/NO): YES